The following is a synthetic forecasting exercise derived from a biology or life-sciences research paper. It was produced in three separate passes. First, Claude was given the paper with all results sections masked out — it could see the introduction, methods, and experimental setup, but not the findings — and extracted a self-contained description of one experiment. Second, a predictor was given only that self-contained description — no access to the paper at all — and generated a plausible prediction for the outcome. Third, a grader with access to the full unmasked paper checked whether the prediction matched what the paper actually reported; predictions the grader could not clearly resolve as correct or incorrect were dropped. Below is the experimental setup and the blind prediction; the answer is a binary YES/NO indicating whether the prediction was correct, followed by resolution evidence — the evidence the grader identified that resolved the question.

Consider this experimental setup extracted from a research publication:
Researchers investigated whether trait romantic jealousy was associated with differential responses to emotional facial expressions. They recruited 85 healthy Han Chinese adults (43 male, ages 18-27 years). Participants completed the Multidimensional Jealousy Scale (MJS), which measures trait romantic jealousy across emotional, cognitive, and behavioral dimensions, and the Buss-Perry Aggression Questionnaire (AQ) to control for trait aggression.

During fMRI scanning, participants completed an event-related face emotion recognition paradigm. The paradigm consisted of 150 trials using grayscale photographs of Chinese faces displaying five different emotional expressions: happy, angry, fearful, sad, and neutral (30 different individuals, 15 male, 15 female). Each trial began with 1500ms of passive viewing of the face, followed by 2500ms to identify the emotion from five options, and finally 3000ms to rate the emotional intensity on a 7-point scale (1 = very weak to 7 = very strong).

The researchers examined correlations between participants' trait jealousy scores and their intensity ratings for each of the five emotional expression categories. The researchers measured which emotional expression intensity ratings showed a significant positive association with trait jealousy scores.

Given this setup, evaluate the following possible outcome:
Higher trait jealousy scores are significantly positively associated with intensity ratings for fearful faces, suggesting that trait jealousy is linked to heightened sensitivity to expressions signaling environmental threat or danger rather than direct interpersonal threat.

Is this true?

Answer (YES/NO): NO